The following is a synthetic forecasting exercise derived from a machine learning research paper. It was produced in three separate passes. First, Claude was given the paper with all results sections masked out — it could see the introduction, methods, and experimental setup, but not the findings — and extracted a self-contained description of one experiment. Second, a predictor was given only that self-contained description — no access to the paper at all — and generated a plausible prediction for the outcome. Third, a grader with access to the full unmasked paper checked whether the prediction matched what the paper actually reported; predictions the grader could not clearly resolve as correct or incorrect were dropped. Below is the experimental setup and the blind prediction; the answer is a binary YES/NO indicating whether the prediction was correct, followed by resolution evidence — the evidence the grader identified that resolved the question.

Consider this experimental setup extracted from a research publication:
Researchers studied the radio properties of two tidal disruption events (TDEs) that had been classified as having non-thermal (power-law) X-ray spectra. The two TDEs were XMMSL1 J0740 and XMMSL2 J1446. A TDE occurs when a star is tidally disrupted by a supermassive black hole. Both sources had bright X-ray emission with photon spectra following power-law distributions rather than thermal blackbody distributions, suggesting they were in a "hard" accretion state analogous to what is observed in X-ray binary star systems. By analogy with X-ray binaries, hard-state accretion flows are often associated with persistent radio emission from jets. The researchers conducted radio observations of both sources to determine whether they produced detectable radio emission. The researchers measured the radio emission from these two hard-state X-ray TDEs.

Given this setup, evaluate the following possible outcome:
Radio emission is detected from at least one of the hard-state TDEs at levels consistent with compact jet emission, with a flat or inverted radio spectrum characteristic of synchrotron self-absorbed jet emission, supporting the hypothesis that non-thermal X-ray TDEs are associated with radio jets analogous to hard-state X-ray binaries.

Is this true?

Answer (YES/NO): NO